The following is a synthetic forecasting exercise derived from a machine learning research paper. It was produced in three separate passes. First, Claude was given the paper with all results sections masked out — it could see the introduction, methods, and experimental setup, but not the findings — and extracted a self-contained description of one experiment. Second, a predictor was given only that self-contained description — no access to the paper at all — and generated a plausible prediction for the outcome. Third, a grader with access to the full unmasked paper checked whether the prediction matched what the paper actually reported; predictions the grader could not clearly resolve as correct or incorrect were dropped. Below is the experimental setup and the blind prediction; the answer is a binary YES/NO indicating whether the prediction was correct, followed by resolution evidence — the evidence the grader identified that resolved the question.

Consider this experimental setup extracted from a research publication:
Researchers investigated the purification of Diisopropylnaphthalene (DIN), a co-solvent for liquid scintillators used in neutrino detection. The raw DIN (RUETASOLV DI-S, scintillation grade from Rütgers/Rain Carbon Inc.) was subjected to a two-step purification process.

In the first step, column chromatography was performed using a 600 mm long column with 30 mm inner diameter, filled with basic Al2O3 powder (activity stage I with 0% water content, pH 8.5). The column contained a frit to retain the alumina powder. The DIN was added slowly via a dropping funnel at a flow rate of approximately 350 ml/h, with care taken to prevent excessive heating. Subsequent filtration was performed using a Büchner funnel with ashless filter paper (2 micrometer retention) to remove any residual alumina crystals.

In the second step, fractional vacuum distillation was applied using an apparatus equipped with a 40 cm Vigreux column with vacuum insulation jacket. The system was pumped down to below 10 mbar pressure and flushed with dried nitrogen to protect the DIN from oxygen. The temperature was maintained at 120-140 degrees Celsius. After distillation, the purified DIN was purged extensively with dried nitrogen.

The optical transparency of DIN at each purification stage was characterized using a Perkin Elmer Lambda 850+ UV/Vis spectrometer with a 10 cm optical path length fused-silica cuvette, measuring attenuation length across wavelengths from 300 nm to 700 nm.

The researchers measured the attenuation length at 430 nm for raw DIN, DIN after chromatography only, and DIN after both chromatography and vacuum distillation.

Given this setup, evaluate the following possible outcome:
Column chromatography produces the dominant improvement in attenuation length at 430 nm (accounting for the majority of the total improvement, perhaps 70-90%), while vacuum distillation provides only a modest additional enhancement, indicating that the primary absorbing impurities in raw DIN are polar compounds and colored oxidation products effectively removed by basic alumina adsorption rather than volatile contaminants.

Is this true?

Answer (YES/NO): NO